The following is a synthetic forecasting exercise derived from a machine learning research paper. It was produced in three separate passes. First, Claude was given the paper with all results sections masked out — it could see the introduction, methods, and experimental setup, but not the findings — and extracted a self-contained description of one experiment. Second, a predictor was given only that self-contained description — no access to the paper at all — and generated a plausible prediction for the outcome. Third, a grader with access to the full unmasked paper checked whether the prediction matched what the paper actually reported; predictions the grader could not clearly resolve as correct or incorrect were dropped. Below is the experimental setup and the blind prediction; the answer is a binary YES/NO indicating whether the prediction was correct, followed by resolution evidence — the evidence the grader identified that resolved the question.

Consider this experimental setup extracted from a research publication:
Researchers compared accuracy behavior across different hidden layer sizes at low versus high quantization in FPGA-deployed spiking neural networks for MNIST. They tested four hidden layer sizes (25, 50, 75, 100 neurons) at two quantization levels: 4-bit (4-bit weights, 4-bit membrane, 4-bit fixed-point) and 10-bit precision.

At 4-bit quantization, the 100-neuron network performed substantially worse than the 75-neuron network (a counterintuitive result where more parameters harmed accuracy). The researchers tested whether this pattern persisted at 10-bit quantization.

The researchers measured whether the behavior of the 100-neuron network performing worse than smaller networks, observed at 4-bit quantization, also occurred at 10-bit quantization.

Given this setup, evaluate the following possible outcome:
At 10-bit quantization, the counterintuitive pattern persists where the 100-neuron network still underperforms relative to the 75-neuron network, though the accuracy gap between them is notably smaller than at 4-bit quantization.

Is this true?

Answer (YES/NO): YES